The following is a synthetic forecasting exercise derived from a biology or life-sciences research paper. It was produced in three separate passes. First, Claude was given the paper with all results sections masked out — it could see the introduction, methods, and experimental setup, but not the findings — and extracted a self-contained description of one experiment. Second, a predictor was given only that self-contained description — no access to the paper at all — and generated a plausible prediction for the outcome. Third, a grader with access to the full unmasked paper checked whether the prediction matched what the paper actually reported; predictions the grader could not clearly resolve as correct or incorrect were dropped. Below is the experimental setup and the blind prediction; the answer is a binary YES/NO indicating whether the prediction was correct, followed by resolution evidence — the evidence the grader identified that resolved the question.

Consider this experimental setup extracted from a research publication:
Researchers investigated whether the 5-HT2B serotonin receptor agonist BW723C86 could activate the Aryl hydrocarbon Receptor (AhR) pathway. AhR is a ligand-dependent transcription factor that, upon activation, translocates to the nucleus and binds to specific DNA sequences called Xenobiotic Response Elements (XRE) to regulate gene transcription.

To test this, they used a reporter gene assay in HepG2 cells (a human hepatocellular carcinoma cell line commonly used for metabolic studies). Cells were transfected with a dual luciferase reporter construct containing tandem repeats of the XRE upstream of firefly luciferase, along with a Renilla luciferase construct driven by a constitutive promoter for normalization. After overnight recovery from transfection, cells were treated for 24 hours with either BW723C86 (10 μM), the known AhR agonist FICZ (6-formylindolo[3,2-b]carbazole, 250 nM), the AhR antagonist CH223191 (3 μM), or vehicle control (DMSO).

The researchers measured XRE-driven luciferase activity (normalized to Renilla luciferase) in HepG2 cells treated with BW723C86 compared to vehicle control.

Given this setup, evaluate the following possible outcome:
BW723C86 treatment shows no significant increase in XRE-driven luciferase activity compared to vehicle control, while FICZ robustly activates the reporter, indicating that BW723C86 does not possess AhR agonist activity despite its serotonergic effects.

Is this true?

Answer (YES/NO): NO